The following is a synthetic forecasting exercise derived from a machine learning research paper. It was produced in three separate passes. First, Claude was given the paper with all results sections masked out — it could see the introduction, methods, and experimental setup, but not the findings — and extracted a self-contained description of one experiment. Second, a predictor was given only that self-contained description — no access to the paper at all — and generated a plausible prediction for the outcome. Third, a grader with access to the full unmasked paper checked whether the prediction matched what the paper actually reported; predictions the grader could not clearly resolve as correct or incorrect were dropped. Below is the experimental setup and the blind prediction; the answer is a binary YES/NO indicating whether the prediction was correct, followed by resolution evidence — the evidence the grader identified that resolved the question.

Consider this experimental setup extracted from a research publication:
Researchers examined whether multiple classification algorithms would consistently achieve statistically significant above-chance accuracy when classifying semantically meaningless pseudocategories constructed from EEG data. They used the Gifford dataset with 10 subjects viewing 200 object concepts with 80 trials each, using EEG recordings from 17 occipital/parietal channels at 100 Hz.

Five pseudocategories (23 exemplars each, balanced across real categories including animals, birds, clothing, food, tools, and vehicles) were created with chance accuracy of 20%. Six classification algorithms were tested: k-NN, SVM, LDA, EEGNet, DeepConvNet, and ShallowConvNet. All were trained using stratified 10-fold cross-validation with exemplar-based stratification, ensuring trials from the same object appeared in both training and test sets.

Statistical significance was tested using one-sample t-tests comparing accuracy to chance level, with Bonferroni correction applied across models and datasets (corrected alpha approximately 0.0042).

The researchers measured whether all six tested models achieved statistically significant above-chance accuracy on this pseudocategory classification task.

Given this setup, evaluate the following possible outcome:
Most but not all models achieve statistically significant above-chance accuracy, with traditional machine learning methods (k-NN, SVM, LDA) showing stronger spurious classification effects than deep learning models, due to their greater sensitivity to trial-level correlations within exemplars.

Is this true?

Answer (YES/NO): NO